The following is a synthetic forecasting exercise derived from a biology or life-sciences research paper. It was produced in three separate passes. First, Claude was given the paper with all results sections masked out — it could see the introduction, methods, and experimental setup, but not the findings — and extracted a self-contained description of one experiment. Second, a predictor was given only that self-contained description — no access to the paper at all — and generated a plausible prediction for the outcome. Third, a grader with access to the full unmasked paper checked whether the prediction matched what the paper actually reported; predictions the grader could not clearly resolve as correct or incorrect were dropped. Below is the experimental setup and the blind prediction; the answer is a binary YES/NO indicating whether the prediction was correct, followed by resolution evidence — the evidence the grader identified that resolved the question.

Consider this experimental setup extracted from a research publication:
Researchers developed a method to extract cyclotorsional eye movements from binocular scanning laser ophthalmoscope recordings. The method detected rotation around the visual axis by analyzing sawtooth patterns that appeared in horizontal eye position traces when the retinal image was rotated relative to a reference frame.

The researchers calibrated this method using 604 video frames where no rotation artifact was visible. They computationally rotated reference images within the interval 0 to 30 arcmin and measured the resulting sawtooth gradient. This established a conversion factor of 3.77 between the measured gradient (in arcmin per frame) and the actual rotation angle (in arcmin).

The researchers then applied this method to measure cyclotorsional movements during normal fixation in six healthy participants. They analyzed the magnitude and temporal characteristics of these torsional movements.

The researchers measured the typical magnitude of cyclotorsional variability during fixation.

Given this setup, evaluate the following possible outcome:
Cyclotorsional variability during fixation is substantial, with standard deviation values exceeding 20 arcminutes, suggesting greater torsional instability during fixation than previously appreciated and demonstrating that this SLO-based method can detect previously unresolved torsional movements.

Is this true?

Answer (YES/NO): NO